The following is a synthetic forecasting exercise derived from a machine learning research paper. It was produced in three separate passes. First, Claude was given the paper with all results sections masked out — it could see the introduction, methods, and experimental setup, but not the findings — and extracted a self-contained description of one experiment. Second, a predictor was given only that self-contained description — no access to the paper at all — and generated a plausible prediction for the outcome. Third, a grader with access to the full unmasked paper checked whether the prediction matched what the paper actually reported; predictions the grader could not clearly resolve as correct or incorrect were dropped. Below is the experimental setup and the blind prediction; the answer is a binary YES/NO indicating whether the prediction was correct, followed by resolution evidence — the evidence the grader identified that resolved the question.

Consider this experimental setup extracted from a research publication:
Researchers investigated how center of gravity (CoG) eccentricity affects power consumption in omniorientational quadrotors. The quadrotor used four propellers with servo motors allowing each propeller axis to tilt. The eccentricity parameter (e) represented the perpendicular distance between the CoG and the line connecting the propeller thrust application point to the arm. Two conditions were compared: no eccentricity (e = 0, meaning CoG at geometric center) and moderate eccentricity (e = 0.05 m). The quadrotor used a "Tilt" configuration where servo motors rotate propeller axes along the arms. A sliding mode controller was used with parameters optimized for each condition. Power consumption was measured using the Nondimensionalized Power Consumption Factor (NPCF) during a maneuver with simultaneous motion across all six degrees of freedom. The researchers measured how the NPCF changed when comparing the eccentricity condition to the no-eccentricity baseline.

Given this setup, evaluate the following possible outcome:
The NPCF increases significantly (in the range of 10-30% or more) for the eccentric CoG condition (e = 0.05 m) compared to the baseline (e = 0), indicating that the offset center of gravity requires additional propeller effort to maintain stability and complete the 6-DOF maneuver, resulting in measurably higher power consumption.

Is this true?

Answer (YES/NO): NO